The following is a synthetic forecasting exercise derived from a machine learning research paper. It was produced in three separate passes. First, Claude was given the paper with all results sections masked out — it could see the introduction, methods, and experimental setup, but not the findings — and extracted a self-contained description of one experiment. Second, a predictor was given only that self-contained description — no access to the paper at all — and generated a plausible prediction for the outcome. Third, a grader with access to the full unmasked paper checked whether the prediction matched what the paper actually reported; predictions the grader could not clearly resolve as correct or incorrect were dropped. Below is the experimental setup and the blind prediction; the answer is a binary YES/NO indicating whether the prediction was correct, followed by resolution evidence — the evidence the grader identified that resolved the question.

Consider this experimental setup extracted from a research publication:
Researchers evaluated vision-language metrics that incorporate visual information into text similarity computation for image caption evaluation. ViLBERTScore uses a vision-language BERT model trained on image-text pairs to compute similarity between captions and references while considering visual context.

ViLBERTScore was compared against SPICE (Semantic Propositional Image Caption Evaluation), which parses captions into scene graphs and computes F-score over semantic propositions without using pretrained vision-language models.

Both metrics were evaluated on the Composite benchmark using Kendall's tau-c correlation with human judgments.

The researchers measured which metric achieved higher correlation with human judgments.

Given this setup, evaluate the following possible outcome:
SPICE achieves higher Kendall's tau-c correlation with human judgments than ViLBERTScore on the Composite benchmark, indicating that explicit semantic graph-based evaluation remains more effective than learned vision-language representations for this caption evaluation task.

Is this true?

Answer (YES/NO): NO